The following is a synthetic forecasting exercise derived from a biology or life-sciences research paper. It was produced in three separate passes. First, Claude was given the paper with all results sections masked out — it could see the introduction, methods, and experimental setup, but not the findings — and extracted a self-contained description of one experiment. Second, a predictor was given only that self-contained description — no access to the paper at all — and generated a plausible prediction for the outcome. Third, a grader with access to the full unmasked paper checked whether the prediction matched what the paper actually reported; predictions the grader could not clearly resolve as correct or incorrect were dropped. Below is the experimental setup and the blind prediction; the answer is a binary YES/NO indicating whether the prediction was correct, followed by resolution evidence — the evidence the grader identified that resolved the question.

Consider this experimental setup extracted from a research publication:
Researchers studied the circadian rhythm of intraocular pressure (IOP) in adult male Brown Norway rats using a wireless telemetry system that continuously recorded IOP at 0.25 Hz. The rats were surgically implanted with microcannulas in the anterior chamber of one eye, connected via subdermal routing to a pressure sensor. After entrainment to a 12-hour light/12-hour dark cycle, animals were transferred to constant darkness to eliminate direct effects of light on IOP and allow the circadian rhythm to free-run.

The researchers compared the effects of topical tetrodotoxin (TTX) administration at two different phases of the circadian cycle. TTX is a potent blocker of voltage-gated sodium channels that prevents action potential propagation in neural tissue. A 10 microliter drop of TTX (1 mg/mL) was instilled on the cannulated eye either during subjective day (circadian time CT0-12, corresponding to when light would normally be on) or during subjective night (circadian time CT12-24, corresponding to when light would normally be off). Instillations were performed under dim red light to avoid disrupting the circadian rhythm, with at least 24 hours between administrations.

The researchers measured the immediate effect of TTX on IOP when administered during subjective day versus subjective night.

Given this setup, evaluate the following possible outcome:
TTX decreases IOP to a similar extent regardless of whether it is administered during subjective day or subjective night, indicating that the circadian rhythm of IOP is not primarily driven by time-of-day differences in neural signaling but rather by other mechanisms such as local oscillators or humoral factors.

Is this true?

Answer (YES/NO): NO